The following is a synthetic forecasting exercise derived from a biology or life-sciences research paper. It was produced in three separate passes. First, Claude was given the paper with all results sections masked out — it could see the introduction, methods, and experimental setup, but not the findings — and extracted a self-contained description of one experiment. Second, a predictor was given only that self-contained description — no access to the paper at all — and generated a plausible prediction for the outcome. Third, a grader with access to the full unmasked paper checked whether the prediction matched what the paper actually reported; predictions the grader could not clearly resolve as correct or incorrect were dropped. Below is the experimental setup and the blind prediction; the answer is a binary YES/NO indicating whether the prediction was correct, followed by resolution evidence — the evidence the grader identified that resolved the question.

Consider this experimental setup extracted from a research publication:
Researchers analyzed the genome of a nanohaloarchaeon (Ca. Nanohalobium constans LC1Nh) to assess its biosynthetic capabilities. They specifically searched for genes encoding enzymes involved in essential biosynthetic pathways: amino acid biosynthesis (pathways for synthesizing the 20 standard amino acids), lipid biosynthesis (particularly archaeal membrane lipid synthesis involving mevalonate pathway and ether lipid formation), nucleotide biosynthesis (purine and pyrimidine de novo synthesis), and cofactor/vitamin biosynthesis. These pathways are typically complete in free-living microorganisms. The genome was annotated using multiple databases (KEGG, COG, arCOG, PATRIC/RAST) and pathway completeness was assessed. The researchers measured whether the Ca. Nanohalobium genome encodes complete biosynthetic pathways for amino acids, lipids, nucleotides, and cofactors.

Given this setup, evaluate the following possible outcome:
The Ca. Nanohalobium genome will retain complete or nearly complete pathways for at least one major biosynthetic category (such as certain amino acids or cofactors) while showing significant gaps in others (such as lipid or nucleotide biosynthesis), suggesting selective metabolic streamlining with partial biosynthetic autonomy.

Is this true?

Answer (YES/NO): NO